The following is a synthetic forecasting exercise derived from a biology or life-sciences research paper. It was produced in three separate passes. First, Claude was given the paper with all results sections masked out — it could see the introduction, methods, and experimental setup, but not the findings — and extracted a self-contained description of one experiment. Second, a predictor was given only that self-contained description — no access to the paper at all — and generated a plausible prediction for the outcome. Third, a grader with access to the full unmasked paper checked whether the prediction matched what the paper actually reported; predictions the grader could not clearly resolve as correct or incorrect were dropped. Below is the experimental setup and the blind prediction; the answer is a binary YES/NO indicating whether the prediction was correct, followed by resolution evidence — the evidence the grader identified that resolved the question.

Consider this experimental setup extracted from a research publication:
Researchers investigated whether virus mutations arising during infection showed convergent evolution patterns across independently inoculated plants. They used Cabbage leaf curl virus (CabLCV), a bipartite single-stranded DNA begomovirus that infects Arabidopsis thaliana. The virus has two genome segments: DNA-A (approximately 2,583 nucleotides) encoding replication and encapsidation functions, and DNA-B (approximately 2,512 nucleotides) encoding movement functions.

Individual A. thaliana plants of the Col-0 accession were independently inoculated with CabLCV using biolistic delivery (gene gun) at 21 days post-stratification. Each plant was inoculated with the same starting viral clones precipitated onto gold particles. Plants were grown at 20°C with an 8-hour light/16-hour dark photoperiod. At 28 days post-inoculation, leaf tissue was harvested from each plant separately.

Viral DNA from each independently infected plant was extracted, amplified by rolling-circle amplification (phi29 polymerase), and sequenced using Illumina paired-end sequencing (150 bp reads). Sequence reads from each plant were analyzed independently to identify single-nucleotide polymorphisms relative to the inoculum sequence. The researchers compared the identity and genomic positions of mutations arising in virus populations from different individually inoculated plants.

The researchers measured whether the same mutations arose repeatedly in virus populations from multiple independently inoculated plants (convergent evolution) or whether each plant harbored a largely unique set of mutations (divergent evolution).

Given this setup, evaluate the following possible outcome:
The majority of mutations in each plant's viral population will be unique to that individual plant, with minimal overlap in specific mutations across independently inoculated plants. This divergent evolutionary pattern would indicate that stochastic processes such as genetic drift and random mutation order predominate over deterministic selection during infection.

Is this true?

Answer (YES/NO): NO